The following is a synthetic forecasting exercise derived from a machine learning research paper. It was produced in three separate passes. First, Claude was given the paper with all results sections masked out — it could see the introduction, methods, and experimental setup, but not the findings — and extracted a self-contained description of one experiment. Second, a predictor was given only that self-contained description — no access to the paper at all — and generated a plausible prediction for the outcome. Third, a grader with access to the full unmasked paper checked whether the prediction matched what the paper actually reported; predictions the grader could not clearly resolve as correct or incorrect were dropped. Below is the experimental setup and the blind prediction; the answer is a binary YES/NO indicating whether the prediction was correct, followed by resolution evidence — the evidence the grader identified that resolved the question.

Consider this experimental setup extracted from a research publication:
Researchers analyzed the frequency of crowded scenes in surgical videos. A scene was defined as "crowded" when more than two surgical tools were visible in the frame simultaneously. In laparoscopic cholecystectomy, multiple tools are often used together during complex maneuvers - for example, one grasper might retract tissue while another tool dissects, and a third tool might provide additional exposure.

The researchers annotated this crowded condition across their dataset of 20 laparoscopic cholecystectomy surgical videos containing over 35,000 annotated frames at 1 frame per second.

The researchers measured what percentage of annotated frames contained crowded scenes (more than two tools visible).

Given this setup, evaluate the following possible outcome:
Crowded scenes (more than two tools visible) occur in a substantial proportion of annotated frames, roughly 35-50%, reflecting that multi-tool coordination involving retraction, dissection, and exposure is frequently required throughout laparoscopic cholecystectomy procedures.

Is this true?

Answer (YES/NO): NO